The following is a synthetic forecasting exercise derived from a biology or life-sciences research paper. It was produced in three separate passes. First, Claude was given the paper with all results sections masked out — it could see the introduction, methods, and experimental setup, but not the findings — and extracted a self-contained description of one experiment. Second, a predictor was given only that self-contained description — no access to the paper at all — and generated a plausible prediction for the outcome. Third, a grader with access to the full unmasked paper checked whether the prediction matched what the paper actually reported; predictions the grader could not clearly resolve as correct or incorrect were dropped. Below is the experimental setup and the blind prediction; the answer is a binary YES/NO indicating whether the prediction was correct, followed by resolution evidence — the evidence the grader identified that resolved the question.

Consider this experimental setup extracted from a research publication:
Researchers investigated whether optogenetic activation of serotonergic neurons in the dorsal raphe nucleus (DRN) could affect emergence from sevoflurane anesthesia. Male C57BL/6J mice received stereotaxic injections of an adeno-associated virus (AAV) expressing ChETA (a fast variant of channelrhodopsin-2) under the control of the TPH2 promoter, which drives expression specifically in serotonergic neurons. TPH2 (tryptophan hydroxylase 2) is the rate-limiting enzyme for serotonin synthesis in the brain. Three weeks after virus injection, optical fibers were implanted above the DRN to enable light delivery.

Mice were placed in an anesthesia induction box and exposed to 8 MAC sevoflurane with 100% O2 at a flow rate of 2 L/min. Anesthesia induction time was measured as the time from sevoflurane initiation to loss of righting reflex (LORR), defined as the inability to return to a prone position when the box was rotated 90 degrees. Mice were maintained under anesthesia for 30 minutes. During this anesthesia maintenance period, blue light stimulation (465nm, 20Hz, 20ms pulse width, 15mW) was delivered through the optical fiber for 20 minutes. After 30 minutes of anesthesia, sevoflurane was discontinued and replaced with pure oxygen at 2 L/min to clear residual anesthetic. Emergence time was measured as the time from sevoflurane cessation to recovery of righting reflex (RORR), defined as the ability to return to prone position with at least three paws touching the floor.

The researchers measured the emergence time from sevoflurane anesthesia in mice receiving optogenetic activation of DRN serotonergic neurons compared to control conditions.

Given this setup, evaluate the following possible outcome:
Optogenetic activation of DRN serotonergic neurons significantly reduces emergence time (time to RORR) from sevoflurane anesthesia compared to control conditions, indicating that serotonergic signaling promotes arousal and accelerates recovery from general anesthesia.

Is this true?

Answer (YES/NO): YES